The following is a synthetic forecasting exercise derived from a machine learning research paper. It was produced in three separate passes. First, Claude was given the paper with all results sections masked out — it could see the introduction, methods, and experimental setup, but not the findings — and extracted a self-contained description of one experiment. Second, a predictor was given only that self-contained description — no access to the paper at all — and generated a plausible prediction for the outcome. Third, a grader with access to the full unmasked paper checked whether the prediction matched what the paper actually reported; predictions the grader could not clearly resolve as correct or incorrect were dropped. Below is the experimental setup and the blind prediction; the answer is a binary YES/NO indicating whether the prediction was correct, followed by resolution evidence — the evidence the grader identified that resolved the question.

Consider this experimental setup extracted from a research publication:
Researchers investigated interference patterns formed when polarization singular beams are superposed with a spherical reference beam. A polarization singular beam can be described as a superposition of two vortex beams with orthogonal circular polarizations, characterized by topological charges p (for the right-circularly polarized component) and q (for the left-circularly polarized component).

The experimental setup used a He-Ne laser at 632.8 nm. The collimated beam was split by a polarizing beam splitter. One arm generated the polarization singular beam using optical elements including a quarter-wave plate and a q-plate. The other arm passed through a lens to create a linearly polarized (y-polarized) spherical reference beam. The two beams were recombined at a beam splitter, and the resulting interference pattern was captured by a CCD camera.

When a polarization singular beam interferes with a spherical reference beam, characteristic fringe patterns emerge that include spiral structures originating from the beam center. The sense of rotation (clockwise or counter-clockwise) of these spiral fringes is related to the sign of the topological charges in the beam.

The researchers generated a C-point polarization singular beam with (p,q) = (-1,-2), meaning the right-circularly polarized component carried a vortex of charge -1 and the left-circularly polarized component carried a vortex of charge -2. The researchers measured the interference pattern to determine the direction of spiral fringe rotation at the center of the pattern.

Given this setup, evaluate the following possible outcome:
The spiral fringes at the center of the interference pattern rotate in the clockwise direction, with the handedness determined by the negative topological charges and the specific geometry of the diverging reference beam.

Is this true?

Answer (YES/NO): NO